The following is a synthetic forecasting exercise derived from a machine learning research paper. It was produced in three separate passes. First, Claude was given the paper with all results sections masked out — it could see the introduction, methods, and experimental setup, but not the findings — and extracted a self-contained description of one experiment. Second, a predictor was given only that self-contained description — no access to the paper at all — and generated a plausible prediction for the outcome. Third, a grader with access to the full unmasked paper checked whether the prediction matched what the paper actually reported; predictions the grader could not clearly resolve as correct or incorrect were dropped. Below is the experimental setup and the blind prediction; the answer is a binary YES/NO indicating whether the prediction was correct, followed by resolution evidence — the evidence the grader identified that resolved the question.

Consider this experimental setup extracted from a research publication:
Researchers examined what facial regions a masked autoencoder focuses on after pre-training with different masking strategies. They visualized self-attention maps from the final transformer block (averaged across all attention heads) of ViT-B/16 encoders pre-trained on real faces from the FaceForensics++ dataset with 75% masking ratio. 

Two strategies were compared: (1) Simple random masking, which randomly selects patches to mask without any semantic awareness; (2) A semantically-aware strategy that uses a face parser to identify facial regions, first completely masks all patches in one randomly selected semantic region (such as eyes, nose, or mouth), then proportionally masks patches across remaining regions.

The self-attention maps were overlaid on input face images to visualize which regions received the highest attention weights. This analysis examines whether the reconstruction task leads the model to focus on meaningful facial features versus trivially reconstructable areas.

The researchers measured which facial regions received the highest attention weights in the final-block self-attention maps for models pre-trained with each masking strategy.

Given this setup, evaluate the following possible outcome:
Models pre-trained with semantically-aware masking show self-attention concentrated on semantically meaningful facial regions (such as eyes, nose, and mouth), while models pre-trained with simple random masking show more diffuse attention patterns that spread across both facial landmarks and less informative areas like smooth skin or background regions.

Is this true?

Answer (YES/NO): NO